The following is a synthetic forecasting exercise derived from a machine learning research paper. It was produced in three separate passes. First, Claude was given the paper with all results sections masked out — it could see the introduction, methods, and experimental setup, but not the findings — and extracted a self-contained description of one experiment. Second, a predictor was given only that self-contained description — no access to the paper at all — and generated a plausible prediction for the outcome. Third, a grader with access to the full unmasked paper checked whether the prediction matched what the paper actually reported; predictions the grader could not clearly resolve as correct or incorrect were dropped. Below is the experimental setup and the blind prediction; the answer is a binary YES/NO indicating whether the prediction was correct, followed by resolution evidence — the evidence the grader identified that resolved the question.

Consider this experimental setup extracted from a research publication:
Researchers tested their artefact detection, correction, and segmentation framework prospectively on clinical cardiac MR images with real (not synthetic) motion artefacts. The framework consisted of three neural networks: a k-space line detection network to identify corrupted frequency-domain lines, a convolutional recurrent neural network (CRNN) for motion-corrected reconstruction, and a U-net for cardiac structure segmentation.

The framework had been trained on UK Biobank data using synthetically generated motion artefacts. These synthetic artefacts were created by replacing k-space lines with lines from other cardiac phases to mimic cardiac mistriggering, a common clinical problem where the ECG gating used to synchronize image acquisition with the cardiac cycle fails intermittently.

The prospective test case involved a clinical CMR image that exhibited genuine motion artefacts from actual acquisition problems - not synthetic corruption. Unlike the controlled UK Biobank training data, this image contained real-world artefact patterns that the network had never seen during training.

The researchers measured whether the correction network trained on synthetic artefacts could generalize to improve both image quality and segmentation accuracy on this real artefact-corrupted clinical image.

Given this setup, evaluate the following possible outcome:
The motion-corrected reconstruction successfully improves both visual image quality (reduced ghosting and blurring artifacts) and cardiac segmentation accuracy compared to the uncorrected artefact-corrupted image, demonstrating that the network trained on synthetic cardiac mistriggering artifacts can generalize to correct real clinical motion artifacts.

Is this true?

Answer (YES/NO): YES